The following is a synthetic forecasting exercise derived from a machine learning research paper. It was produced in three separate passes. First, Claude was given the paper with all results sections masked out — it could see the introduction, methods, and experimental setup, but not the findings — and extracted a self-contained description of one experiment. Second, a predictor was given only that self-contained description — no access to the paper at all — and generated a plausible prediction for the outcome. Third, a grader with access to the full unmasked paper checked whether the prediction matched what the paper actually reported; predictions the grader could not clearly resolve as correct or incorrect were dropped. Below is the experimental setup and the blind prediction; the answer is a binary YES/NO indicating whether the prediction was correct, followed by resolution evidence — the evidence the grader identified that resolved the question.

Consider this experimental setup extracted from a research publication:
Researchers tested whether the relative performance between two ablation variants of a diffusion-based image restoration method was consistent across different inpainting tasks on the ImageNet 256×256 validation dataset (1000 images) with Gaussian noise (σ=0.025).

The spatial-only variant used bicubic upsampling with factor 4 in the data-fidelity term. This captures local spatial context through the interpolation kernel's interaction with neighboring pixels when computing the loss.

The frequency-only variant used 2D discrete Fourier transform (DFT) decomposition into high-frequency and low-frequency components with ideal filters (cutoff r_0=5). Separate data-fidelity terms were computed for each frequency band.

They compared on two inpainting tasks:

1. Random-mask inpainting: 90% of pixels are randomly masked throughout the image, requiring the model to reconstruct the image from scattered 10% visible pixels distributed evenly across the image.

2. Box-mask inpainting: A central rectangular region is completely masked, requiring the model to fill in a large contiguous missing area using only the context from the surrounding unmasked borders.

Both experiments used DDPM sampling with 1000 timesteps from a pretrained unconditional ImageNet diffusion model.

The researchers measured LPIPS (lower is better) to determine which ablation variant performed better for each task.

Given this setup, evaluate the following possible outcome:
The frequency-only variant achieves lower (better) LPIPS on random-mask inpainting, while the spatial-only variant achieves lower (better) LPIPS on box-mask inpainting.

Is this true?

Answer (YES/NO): NO